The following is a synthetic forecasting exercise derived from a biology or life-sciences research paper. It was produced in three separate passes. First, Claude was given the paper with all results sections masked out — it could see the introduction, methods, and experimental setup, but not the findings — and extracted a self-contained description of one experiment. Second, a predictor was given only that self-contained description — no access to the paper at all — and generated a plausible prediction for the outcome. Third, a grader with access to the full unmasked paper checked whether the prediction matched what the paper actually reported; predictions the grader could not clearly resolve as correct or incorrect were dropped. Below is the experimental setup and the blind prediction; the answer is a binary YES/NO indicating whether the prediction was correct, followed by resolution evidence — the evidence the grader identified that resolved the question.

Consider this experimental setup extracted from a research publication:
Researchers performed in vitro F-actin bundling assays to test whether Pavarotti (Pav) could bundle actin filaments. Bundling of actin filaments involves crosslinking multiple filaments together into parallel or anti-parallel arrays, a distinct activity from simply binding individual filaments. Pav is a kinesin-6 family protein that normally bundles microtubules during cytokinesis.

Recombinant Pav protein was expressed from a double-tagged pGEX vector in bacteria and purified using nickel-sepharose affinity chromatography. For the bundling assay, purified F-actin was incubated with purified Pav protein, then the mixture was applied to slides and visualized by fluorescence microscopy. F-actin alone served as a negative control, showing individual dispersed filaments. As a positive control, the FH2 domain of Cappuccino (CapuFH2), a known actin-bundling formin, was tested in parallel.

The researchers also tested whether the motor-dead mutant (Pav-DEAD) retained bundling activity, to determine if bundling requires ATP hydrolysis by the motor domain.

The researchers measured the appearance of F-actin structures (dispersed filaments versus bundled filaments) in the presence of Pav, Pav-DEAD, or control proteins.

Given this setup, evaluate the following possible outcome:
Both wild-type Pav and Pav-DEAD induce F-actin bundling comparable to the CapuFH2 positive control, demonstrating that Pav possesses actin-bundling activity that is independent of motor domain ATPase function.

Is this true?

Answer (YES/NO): NO